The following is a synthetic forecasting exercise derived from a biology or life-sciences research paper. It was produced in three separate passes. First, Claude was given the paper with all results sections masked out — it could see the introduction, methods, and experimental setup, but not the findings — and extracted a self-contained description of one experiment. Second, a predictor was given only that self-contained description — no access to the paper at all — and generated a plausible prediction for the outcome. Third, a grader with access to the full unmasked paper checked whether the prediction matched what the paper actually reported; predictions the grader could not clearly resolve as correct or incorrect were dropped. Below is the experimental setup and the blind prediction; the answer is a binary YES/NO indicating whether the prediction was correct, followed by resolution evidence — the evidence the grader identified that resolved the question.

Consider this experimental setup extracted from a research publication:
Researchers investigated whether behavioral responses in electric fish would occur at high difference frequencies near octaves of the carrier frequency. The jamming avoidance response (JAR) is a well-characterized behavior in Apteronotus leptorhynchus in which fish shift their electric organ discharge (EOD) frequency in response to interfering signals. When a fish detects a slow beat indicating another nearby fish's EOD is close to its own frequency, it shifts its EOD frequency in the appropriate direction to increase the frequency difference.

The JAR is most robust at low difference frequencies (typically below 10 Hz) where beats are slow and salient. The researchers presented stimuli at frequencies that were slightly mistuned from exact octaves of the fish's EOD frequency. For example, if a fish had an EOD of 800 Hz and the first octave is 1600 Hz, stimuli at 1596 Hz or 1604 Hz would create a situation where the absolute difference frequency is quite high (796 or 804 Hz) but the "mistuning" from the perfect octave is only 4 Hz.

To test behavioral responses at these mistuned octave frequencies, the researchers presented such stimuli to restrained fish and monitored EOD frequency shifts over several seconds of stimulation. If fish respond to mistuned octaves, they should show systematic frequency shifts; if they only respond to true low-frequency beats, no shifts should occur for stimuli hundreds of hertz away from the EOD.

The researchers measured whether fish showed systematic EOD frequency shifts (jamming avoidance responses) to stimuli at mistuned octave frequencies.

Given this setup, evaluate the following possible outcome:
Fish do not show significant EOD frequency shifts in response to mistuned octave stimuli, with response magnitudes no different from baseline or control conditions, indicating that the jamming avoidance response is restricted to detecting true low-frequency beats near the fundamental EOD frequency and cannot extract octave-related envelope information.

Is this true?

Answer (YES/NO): NO